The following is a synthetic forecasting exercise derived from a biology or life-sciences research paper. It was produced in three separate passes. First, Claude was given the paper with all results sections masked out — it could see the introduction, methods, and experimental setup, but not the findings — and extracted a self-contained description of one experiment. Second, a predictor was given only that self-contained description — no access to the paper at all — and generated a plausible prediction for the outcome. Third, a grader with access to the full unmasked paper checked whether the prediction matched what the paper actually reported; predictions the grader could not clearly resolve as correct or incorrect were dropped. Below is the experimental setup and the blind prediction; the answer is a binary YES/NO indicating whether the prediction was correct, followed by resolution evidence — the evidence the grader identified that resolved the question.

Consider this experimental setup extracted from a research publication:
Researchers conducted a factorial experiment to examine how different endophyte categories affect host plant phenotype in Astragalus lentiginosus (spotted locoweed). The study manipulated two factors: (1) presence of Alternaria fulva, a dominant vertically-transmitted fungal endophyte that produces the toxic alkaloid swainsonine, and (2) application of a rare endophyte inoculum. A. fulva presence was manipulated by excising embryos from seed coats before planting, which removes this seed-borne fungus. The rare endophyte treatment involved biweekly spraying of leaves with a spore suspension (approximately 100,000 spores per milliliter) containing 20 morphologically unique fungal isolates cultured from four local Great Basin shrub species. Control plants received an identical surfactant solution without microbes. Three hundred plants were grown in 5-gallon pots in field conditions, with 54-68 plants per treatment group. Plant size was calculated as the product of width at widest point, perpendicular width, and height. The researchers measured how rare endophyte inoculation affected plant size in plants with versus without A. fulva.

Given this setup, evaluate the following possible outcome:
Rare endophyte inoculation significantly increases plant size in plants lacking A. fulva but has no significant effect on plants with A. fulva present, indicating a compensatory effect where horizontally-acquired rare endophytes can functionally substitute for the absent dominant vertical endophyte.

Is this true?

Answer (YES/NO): NO